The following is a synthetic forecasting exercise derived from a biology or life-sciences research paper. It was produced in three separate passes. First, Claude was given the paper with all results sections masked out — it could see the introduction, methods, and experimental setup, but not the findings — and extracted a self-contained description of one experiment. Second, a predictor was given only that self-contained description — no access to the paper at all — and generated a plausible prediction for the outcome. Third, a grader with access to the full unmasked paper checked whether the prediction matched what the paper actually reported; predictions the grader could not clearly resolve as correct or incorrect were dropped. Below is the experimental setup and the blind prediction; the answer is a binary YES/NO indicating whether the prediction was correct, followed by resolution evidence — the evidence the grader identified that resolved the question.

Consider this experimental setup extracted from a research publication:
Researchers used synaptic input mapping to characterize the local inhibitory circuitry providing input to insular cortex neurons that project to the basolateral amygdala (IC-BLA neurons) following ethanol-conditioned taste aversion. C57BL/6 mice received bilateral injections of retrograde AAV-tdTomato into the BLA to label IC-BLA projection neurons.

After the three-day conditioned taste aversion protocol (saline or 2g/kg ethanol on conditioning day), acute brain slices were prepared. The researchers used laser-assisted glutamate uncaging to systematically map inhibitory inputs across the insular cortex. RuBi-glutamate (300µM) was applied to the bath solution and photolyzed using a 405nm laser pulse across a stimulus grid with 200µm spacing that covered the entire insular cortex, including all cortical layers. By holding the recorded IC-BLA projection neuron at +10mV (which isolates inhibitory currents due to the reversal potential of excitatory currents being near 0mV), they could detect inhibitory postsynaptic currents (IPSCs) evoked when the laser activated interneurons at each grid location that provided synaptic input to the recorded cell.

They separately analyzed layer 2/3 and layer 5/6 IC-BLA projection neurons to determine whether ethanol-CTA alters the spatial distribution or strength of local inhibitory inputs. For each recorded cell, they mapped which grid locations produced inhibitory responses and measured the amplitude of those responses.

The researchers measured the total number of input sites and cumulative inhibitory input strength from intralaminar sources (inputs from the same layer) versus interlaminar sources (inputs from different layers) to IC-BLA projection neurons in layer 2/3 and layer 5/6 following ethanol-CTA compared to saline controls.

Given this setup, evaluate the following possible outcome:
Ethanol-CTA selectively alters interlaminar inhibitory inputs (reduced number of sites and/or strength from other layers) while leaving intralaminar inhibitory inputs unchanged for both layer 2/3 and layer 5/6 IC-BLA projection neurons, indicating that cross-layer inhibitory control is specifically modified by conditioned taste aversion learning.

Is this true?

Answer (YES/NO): NO